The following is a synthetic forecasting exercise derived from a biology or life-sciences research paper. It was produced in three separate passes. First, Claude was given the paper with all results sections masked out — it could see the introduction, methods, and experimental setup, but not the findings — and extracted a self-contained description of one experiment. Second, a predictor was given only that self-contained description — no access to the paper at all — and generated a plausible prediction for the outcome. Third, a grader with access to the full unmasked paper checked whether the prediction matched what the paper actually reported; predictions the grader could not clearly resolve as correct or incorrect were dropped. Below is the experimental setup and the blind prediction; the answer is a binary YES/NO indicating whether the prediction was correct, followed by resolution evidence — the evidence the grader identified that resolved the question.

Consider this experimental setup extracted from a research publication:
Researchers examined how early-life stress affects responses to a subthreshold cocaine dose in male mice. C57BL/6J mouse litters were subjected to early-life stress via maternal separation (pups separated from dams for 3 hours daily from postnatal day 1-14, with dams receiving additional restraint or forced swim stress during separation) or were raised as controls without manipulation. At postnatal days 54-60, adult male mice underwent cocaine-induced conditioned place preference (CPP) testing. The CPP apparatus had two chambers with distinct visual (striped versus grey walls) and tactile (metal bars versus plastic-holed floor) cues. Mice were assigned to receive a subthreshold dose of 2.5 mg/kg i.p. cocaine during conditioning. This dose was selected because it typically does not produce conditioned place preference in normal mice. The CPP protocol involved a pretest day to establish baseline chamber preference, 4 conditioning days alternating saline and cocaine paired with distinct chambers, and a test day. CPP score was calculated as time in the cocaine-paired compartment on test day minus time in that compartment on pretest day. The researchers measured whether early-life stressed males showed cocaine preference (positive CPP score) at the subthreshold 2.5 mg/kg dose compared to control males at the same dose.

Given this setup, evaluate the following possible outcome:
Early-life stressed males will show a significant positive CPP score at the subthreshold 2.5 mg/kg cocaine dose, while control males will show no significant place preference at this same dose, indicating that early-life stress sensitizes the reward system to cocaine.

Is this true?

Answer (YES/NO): YES